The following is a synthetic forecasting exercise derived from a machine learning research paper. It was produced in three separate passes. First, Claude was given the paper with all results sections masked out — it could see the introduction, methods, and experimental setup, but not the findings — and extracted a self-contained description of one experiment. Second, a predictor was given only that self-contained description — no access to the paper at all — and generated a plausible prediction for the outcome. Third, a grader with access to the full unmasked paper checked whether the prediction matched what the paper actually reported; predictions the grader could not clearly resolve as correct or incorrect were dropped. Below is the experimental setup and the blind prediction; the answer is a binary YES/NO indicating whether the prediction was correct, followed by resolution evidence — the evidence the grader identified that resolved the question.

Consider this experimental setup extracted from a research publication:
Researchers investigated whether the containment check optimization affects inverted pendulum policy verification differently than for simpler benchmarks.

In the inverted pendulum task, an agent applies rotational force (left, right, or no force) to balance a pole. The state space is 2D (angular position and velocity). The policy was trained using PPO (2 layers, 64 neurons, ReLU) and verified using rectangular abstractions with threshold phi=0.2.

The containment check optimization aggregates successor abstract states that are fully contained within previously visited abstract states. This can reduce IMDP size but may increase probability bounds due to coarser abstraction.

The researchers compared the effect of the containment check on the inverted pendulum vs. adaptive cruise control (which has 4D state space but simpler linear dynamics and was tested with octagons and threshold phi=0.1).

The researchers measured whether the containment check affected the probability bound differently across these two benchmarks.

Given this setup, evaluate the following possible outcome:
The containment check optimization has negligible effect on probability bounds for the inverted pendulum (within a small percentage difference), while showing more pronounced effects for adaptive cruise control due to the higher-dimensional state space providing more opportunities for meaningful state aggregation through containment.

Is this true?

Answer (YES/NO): YES